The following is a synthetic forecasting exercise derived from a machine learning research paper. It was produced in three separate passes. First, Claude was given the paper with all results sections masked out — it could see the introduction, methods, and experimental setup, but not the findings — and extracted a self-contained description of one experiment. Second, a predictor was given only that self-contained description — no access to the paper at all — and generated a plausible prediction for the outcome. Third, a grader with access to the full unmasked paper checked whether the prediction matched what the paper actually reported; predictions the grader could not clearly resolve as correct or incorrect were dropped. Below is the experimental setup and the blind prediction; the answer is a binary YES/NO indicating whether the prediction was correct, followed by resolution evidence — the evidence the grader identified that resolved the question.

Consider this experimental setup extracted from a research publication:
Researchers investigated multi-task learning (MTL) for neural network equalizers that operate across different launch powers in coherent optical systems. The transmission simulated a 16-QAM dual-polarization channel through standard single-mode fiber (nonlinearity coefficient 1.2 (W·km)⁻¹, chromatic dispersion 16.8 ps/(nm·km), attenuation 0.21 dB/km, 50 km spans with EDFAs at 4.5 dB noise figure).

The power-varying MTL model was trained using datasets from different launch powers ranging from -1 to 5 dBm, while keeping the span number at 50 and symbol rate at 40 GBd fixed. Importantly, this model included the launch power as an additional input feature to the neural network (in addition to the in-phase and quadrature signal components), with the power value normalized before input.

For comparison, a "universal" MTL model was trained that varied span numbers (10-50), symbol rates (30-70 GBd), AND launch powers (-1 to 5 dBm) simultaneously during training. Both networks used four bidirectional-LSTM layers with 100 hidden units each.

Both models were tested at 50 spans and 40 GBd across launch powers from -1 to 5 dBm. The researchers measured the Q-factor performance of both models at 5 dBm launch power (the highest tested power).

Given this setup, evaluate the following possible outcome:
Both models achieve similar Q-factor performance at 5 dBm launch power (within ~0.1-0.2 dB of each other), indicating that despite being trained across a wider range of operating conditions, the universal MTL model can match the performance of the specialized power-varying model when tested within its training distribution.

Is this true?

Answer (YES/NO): NO